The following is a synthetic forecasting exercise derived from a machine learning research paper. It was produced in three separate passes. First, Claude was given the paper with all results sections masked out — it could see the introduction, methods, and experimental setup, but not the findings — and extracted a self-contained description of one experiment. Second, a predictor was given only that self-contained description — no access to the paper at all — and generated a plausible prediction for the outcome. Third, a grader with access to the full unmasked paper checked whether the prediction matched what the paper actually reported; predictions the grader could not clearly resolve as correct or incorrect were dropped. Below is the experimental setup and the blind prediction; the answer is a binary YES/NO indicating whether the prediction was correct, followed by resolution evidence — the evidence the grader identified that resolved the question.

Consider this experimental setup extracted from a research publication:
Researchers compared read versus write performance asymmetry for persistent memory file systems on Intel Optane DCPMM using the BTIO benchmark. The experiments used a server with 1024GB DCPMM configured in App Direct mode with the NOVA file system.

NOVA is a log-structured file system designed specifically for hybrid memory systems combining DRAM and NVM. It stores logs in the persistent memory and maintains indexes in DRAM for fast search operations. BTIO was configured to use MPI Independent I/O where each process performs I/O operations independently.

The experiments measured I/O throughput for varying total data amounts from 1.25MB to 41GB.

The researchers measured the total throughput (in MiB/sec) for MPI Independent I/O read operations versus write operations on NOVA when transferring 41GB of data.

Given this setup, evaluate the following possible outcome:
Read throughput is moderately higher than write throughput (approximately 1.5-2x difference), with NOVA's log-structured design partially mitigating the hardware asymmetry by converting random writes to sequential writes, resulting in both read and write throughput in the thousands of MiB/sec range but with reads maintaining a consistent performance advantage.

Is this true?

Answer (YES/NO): NO